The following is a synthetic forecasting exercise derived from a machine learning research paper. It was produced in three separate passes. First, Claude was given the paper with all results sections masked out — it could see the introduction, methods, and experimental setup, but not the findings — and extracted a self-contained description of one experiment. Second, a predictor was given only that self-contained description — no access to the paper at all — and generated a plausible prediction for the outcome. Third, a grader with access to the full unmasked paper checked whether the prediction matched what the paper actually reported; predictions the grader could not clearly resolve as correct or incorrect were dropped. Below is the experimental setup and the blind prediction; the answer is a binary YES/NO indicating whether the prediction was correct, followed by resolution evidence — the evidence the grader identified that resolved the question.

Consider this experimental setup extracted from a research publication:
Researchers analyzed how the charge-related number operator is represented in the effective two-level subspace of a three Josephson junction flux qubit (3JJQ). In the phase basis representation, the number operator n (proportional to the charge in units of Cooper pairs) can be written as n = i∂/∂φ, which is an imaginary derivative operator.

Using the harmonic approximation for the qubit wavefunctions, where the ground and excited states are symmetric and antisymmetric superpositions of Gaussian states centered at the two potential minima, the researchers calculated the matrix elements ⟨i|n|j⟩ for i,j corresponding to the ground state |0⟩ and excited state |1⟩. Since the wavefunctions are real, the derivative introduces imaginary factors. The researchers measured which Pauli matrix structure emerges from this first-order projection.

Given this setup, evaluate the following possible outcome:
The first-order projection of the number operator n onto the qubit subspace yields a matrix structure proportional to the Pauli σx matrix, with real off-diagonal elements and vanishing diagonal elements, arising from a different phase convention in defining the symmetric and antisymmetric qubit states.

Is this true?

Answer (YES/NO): NO